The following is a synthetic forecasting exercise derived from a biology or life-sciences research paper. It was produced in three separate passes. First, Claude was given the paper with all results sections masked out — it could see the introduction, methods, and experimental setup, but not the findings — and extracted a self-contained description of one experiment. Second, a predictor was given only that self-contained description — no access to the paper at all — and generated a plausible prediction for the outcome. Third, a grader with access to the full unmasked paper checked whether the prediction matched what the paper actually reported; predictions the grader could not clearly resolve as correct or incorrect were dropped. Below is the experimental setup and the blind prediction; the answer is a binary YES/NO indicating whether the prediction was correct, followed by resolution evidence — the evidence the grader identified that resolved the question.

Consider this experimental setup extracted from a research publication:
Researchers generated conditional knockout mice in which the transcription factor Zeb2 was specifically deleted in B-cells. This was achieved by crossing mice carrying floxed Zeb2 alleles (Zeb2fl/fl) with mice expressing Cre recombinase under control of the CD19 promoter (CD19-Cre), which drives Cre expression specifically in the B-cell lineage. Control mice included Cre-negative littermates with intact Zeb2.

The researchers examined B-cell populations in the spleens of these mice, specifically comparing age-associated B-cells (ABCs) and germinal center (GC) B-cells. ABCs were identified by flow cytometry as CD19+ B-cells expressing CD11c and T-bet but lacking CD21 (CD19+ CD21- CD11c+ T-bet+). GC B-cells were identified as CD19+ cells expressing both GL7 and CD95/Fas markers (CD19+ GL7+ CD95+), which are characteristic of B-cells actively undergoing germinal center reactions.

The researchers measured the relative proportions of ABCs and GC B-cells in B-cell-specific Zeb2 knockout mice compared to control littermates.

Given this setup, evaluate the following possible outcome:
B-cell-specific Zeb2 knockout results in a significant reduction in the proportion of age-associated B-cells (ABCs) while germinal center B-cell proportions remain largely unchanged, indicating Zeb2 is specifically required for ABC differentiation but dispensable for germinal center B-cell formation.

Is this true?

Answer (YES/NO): NO